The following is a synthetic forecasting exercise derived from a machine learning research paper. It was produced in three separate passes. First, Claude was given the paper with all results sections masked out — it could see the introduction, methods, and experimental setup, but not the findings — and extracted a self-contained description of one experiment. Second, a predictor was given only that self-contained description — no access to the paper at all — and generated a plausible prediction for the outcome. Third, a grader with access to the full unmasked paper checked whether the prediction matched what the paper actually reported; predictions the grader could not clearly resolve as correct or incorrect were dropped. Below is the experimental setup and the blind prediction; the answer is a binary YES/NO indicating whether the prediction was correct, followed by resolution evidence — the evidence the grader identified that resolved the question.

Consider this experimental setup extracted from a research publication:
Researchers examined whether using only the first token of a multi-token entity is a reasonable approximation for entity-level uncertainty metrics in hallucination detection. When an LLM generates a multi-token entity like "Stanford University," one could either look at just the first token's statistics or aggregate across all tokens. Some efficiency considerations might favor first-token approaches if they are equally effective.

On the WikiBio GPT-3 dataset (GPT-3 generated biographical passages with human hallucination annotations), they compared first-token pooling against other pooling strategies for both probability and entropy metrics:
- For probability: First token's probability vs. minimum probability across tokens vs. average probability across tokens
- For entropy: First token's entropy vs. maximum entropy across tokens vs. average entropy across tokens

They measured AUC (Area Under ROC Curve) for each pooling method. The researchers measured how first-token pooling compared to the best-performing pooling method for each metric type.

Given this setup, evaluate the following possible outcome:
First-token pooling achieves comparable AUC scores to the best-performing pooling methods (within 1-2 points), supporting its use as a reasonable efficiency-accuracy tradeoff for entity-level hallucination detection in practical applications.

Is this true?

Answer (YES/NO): YES